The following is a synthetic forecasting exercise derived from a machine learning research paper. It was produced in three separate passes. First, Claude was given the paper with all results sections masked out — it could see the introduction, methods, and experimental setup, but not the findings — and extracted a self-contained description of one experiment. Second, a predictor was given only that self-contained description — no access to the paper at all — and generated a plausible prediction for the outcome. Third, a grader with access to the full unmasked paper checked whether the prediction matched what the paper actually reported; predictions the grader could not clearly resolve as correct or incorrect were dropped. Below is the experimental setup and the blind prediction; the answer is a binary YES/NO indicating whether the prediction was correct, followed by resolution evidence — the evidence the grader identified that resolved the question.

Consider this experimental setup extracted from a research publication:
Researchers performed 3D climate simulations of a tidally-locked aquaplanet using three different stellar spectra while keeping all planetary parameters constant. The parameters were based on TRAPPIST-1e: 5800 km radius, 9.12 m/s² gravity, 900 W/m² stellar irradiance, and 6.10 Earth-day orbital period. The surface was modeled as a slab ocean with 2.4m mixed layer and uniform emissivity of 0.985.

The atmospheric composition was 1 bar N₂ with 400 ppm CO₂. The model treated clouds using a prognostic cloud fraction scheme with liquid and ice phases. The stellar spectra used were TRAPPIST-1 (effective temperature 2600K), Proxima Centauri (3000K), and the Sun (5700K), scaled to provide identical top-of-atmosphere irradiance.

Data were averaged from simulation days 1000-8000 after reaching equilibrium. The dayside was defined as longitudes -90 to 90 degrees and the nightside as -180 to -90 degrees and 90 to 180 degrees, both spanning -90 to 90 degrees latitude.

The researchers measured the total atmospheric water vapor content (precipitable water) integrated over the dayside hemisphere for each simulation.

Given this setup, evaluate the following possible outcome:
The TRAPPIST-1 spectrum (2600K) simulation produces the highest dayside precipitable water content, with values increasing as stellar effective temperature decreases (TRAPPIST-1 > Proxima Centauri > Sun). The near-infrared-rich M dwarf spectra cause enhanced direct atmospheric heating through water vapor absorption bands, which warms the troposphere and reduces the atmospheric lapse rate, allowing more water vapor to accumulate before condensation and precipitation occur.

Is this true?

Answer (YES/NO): YES